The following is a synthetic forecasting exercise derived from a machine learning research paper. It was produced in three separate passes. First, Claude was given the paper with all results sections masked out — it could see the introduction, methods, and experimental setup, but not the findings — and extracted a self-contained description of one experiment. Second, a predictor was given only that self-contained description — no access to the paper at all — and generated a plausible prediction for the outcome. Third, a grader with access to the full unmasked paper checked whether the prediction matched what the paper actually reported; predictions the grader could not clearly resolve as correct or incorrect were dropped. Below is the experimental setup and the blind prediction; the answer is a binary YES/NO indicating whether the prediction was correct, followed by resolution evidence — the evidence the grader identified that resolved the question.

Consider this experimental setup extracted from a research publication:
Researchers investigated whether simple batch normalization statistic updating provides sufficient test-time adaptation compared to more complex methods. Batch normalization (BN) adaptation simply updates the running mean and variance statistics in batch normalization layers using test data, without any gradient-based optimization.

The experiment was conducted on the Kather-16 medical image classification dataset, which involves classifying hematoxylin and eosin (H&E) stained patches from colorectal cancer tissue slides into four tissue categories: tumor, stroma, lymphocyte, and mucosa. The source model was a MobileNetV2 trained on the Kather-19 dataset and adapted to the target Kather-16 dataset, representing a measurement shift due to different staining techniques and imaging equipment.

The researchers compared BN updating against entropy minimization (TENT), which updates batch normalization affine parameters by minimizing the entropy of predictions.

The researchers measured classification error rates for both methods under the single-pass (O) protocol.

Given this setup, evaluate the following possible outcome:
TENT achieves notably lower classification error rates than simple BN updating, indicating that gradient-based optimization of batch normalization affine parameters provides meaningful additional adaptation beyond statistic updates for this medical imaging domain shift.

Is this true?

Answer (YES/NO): YES